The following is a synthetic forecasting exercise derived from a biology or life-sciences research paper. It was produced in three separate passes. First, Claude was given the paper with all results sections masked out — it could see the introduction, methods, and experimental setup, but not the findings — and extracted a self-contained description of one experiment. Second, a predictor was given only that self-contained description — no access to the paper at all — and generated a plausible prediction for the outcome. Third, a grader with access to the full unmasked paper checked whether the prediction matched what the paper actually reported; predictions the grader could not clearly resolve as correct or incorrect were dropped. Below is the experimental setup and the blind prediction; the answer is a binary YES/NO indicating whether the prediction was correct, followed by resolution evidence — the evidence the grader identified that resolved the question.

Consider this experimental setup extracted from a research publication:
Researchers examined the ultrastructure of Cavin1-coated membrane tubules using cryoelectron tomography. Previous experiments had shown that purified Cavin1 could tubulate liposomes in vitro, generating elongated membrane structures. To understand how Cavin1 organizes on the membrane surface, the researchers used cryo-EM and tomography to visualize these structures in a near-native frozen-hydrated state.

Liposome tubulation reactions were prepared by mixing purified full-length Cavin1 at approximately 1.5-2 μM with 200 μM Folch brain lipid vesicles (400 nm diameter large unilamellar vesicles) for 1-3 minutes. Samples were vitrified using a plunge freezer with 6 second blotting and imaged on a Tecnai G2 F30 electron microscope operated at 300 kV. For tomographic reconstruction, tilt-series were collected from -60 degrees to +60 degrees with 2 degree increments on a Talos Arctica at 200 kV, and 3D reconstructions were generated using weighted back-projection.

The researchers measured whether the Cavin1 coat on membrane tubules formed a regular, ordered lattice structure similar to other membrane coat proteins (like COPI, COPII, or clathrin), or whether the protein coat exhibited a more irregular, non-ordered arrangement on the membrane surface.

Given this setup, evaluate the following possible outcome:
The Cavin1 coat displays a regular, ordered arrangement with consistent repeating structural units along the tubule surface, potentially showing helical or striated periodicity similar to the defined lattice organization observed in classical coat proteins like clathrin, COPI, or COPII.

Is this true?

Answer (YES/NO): NO